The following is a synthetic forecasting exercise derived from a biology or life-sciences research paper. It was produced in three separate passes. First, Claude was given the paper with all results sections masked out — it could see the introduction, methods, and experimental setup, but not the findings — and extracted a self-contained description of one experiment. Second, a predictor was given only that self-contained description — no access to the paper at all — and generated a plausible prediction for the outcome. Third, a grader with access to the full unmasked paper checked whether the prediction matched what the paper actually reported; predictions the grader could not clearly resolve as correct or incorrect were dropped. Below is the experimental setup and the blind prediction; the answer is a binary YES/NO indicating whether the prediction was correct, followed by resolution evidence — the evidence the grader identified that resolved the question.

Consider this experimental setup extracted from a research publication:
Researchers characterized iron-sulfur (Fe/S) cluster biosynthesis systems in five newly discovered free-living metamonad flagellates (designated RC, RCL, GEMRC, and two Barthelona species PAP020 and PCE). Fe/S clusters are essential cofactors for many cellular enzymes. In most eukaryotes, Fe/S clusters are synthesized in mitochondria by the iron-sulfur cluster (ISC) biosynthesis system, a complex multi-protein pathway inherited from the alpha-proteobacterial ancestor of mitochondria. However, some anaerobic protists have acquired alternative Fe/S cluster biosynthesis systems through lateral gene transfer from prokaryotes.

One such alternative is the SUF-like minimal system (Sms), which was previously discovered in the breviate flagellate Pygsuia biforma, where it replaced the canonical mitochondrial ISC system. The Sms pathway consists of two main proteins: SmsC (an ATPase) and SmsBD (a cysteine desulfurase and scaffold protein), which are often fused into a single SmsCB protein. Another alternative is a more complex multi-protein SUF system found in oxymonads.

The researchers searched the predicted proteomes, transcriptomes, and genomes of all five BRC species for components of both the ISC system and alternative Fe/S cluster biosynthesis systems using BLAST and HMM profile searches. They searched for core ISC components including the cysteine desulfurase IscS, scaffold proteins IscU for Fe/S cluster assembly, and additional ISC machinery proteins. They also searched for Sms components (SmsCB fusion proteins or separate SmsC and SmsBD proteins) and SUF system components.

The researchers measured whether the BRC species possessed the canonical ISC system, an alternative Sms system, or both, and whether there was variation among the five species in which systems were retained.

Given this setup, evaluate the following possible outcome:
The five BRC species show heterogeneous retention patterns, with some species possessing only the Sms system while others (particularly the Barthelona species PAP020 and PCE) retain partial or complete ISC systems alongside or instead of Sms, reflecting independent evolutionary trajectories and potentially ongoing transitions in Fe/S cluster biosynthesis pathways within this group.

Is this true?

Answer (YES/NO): YES